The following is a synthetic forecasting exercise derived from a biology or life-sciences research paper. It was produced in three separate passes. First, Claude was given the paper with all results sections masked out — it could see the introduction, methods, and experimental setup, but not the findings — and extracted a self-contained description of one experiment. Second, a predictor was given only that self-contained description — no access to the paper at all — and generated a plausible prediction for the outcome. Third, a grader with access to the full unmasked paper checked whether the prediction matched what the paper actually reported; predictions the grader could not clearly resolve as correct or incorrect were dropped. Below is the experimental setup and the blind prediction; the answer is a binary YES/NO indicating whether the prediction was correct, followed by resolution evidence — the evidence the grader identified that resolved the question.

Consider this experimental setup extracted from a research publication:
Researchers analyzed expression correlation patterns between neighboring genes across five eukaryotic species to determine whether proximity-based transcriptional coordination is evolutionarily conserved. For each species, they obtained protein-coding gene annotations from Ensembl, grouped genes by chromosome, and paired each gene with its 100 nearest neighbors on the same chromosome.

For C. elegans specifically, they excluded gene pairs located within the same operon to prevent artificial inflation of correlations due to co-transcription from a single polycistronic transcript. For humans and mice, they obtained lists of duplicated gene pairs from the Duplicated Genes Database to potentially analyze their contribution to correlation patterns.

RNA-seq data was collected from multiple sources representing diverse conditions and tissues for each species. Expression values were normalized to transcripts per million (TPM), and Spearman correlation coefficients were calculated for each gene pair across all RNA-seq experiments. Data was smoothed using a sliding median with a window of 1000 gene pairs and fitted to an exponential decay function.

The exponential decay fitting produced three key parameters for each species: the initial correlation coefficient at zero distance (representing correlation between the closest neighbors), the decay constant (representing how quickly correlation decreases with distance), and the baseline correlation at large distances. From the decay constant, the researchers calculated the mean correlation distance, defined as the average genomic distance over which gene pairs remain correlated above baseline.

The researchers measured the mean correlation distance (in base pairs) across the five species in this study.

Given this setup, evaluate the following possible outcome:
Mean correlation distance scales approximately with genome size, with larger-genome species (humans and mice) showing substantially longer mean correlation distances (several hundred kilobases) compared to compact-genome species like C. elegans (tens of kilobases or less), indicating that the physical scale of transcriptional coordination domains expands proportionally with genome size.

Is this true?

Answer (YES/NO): YES